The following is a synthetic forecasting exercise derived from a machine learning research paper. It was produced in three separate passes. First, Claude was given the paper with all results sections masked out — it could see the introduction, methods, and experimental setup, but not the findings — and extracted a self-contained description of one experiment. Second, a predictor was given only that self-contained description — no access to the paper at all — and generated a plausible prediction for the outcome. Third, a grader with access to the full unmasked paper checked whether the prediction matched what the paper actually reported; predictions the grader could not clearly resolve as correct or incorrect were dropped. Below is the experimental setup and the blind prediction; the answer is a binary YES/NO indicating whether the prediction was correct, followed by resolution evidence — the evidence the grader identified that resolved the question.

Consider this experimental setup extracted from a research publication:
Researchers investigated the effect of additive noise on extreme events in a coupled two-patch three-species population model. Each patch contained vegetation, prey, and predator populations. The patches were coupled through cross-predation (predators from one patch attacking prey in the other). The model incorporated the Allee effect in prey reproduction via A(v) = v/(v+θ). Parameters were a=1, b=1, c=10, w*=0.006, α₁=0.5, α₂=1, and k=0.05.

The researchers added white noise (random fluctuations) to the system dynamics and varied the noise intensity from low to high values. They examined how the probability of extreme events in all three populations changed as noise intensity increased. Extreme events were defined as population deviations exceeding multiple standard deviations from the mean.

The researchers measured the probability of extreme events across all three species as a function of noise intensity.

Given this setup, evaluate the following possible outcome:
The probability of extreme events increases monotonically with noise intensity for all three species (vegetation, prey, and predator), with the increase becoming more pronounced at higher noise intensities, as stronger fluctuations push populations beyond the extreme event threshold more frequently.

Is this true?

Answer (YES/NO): NO